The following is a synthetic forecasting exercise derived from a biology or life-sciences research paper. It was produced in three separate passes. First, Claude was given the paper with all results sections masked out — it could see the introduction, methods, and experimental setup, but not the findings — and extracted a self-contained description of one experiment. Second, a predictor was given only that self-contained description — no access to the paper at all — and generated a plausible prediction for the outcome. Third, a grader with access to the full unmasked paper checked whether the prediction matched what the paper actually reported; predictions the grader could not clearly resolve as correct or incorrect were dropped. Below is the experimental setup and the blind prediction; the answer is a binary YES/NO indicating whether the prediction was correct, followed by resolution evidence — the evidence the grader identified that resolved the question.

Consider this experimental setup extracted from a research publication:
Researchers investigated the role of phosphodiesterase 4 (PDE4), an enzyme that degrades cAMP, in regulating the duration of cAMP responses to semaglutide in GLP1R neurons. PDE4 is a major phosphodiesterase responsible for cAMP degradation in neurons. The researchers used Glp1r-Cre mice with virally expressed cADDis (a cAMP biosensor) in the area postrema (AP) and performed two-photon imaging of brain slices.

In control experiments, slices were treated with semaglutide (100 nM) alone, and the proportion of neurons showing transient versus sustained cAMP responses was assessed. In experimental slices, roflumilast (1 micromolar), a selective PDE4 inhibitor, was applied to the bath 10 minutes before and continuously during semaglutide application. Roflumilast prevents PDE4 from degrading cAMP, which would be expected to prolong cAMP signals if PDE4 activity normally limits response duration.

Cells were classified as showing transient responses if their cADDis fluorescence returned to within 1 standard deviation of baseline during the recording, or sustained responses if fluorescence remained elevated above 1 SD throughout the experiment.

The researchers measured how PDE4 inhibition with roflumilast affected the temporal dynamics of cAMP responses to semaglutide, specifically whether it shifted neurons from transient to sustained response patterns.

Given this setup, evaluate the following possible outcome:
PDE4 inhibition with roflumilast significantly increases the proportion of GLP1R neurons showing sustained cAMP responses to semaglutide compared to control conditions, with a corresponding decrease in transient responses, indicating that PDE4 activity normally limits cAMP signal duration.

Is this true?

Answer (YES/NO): YES